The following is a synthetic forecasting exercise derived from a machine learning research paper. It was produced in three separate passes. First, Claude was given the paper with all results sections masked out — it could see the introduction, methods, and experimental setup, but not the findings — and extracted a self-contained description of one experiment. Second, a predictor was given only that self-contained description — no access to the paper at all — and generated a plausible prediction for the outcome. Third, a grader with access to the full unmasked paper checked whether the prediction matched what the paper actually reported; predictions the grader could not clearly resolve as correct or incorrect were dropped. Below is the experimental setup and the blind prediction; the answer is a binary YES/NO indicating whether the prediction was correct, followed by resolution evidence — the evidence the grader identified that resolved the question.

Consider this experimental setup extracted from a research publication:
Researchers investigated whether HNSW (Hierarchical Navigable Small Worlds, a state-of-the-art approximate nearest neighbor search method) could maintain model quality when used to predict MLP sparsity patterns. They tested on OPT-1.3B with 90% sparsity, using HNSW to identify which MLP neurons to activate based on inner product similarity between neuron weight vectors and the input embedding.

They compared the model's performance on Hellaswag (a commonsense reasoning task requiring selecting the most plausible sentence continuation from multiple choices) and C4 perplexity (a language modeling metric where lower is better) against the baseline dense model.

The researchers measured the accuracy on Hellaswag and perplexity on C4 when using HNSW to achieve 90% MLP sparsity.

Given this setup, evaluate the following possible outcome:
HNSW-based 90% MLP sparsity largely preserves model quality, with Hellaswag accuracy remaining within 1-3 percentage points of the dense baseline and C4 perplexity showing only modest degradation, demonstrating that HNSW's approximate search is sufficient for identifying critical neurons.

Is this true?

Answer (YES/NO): YES